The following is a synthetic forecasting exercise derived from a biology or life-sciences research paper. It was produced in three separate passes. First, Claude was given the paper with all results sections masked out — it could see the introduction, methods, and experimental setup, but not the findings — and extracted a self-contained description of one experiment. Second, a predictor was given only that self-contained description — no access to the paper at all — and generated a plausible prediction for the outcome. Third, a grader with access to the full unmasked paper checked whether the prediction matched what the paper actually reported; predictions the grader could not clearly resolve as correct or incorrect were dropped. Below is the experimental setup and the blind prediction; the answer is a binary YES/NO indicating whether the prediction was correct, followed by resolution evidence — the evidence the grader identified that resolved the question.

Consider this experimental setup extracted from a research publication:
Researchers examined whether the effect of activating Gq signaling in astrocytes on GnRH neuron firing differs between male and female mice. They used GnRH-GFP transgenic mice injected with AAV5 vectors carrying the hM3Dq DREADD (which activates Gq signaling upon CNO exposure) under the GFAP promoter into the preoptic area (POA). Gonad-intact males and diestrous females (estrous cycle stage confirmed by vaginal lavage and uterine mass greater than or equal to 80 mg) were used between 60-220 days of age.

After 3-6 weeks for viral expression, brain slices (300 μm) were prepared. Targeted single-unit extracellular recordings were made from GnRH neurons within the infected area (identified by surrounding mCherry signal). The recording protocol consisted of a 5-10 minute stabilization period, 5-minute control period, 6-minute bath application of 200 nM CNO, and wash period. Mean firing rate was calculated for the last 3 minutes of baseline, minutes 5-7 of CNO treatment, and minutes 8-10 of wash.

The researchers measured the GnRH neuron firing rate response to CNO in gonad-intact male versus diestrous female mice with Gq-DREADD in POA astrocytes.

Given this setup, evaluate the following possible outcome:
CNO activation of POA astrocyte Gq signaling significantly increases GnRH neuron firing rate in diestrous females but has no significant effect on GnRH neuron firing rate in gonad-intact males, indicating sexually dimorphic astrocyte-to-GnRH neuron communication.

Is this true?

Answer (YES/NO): NO